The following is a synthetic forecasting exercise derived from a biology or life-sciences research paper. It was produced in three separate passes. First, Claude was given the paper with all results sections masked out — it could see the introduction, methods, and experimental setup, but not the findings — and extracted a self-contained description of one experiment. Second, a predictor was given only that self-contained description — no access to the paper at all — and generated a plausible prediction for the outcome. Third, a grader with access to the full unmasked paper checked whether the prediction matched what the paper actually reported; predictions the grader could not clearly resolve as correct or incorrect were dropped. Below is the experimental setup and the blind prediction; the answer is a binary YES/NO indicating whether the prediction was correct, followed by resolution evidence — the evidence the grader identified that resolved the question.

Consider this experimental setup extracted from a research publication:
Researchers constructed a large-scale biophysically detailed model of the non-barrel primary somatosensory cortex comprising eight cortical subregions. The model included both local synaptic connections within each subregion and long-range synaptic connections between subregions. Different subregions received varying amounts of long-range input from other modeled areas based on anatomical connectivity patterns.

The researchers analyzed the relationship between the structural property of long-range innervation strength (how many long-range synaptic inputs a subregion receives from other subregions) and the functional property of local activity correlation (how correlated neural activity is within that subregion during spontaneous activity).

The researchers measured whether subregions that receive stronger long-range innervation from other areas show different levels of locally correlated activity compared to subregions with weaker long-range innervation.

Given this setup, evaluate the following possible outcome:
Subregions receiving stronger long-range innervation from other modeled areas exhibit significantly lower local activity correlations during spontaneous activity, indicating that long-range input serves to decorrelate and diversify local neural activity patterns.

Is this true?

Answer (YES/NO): NO